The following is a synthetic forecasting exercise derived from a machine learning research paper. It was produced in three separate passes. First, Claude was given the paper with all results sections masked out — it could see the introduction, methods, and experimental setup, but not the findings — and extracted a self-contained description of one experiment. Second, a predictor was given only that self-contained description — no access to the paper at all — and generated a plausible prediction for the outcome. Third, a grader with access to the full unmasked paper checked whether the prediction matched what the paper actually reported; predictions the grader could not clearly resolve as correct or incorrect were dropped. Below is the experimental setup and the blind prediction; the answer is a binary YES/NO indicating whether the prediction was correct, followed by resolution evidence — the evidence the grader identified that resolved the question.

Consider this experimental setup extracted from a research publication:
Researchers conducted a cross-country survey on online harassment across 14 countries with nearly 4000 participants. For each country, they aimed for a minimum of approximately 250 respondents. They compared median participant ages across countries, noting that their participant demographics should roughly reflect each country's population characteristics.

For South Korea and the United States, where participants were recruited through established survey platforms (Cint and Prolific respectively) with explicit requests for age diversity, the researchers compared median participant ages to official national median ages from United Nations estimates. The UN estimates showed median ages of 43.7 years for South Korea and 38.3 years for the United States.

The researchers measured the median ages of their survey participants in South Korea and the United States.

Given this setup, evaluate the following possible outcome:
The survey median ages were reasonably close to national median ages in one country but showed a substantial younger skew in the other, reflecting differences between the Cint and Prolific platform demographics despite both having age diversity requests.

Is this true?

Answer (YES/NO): NO